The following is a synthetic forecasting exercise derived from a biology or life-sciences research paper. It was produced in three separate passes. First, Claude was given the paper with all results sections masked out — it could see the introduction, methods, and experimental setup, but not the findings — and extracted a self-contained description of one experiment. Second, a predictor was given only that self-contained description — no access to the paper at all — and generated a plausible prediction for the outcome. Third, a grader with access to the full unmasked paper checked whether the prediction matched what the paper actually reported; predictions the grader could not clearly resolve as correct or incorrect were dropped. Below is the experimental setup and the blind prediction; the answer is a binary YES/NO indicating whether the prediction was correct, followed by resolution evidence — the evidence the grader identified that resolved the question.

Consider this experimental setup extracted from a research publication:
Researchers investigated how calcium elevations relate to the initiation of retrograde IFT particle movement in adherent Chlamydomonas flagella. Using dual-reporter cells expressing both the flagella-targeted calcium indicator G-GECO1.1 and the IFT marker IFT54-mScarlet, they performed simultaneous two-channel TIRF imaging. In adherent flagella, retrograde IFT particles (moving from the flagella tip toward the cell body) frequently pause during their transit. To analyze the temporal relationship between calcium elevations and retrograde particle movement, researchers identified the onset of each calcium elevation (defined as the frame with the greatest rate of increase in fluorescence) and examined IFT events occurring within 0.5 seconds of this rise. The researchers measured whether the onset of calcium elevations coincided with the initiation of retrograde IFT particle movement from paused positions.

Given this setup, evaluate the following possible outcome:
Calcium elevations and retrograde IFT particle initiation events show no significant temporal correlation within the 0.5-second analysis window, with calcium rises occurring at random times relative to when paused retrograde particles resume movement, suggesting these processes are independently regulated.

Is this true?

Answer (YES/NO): NO